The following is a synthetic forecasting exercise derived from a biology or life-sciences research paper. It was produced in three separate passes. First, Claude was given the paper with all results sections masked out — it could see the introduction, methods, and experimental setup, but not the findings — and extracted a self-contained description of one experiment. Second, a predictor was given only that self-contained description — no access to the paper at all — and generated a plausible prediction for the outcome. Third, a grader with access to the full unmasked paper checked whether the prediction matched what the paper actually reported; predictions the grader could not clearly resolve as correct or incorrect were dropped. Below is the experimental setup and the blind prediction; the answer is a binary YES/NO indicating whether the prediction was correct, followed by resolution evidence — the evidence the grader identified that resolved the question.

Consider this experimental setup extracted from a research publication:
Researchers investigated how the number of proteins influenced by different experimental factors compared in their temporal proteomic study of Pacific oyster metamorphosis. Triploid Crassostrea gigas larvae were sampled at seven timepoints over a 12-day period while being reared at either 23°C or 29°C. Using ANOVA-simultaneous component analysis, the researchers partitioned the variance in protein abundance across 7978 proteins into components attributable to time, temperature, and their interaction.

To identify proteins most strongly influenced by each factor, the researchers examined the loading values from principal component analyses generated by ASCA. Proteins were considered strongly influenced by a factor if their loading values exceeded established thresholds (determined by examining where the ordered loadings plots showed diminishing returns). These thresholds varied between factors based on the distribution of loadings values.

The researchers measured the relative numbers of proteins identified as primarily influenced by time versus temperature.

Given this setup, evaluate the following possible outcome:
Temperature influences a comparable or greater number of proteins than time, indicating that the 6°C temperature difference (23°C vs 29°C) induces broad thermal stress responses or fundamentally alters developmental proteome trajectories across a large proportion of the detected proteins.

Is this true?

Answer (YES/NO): YES